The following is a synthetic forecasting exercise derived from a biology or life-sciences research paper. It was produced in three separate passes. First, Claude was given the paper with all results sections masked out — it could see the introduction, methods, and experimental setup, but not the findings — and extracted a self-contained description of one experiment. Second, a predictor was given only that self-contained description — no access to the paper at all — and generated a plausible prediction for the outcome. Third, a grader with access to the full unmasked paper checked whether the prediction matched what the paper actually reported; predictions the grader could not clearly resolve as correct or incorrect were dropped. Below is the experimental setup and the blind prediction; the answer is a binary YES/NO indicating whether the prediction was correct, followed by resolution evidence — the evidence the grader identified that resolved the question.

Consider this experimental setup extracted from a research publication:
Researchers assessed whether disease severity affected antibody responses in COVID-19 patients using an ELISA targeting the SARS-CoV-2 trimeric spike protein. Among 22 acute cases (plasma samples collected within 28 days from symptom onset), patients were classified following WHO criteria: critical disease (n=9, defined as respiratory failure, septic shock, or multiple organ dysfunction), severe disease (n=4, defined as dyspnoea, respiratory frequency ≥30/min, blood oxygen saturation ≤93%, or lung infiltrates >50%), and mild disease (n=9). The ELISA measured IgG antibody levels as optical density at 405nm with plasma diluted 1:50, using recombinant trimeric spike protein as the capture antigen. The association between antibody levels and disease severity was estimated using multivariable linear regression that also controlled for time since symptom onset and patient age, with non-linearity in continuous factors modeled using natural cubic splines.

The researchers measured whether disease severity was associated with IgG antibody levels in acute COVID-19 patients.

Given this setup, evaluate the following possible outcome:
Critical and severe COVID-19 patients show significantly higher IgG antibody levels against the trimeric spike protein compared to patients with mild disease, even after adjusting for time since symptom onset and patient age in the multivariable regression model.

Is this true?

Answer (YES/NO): NO